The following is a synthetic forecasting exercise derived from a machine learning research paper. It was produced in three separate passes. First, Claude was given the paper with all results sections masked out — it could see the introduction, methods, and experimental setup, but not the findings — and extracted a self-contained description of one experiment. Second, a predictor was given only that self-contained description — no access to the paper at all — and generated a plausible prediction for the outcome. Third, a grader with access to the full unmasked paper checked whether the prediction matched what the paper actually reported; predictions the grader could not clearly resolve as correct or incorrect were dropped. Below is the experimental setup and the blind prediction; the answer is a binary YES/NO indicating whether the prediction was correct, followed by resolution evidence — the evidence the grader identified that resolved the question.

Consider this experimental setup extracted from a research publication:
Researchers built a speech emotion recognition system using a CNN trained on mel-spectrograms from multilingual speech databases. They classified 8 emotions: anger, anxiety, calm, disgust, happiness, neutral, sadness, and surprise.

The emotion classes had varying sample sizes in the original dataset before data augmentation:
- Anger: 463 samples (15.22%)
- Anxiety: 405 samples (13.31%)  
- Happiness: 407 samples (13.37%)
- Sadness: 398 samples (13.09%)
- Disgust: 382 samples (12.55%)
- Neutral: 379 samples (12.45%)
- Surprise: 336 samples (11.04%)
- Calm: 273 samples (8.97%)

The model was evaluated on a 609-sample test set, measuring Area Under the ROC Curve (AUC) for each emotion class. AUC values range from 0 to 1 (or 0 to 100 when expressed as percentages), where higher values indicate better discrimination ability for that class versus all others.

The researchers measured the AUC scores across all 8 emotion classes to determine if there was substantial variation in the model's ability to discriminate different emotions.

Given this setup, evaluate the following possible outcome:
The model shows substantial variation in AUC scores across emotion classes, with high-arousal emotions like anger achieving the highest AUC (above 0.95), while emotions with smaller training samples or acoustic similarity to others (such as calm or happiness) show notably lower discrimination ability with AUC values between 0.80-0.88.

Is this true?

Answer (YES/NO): NO